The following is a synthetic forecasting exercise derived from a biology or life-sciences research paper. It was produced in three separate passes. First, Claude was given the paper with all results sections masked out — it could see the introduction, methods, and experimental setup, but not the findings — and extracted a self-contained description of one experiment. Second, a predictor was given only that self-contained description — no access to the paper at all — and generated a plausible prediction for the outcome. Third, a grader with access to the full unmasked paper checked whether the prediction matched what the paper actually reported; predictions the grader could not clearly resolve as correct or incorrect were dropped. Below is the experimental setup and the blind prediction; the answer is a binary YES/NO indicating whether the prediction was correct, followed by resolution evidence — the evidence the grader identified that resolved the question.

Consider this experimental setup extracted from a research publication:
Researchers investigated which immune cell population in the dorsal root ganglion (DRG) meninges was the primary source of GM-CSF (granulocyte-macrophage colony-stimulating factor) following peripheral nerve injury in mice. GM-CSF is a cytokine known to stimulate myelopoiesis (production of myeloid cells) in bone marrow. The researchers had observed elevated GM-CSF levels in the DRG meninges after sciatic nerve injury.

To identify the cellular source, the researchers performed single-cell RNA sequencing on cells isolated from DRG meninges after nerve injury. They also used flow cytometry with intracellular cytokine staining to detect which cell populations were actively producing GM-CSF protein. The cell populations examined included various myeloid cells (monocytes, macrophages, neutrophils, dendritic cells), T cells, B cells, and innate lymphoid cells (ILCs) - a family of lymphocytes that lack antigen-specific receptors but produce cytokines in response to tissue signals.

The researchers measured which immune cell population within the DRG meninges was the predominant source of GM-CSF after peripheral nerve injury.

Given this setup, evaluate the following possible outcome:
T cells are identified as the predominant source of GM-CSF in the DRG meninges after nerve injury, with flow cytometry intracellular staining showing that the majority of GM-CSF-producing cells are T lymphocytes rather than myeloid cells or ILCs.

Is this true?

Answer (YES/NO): NO